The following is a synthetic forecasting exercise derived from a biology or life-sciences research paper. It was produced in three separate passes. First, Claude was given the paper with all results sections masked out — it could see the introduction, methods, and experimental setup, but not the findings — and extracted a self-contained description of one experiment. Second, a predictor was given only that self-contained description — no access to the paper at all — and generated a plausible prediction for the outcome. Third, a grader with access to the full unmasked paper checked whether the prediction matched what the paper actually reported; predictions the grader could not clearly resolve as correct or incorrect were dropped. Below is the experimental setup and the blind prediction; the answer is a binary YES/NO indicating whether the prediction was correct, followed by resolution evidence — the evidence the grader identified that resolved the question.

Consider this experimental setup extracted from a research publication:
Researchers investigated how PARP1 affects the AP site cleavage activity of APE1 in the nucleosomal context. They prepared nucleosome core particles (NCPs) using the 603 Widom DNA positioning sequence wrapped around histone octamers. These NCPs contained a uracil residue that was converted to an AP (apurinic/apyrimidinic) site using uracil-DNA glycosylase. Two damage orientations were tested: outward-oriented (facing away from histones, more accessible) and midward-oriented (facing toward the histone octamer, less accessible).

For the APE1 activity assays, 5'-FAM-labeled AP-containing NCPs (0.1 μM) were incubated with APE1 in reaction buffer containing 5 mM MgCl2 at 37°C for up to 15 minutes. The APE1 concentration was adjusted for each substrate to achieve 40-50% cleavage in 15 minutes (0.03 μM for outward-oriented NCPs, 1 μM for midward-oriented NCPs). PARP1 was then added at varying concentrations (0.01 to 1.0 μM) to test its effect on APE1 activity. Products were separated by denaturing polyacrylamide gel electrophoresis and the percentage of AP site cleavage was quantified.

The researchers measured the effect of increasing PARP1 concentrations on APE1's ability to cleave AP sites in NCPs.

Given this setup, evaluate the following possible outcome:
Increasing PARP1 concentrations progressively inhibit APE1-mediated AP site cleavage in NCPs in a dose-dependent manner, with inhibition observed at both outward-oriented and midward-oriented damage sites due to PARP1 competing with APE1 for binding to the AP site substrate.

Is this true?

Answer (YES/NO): YES